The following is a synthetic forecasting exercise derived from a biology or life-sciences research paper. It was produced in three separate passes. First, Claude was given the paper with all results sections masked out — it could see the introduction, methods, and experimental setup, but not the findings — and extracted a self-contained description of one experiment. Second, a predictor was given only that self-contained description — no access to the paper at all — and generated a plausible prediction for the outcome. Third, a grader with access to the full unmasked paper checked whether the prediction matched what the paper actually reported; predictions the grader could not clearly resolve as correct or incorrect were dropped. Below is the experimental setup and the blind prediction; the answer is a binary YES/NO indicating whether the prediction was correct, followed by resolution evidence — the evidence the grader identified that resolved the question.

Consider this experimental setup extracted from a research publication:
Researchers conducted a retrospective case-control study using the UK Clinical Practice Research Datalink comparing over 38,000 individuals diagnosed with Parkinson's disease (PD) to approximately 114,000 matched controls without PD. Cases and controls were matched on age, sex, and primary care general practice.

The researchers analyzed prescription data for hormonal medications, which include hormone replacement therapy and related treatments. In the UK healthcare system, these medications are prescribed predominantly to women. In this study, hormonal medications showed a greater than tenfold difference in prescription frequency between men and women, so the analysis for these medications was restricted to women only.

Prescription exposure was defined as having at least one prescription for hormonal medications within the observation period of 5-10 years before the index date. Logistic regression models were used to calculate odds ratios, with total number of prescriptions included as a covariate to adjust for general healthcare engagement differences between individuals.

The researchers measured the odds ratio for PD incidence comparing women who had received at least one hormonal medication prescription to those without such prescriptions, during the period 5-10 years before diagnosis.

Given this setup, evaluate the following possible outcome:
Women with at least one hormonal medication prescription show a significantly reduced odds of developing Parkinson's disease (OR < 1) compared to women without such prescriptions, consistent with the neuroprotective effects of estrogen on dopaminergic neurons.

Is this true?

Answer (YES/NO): NO